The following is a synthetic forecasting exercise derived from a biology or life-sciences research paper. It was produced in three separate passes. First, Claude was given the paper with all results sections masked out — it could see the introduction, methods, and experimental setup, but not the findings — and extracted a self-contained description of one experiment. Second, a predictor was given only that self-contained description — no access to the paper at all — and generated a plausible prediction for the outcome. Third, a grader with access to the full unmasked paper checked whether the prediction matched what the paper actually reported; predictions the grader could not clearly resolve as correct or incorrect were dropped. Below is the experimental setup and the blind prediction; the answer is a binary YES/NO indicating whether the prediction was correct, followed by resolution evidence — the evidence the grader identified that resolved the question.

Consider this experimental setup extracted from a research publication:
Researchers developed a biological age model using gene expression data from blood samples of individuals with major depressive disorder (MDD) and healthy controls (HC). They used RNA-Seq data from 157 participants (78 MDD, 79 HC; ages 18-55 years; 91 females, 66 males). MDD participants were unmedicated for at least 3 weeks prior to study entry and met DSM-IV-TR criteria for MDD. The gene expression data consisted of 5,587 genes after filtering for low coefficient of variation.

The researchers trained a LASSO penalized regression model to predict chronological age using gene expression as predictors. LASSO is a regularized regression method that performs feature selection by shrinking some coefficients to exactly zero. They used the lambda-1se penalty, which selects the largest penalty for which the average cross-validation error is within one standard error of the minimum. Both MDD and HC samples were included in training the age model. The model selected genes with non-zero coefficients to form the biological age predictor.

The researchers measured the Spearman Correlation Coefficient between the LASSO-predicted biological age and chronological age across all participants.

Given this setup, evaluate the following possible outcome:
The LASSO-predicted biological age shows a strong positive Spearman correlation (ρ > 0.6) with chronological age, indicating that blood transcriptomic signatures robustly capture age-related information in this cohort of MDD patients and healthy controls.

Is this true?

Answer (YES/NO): YES